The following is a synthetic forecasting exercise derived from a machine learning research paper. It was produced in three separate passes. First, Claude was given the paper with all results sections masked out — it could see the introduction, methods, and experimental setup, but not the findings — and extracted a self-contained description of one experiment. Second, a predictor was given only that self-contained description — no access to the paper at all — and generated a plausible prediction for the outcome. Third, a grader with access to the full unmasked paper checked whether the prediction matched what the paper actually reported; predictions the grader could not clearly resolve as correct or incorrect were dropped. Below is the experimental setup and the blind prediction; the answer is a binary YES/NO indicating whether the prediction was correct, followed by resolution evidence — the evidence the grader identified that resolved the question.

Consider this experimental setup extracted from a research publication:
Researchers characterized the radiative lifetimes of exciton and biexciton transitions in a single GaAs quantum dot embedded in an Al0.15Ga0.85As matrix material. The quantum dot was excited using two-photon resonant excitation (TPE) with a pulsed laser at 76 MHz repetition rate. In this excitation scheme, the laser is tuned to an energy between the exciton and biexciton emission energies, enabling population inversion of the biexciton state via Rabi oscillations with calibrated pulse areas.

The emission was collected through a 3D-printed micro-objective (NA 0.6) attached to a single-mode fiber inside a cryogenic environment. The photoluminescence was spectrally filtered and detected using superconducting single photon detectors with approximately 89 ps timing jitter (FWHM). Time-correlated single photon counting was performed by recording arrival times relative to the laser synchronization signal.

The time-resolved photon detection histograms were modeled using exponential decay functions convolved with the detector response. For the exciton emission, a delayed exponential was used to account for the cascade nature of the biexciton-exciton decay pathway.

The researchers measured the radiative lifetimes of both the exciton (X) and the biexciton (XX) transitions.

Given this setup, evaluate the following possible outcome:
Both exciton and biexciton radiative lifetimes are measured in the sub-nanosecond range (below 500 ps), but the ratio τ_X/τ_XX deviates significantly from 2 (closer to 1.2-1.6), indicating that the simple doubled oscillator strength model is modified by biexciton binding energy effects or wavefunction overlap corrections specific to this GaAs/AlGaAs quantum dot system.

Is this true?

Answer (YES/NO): YES